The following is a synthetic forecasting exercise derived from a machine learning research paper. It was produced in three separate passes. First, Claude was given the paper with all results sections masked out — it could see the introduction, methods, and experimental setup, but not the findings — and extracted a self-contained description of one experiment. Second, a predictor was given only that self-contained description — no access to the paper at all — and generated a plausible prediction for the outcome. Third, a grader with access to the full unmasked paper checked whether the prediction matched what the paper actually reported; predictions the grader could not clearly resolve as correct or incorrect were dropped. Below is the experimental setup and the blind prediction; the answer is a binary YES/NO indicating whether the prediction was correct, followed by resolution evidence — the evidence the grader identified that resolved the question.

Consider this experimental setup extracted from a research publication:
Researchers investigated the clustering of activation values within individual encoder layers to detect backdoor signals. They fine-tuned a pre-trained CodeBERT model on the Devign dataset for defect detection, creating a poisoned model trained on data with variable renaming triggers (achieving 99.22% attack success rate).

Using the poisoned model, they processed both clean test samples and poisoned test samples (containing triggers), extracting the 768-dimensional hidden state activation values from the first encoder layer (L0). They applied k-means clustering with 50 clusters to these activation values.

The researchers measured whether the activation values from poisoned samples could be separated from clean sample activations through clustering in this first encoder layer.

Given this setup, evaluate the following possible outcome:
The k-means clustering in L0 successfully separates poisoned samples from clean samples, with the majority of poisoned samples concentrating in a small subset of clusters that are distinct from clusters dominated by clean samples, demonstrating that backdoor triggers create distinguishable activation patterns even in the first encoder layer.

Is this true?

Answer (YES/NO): NO